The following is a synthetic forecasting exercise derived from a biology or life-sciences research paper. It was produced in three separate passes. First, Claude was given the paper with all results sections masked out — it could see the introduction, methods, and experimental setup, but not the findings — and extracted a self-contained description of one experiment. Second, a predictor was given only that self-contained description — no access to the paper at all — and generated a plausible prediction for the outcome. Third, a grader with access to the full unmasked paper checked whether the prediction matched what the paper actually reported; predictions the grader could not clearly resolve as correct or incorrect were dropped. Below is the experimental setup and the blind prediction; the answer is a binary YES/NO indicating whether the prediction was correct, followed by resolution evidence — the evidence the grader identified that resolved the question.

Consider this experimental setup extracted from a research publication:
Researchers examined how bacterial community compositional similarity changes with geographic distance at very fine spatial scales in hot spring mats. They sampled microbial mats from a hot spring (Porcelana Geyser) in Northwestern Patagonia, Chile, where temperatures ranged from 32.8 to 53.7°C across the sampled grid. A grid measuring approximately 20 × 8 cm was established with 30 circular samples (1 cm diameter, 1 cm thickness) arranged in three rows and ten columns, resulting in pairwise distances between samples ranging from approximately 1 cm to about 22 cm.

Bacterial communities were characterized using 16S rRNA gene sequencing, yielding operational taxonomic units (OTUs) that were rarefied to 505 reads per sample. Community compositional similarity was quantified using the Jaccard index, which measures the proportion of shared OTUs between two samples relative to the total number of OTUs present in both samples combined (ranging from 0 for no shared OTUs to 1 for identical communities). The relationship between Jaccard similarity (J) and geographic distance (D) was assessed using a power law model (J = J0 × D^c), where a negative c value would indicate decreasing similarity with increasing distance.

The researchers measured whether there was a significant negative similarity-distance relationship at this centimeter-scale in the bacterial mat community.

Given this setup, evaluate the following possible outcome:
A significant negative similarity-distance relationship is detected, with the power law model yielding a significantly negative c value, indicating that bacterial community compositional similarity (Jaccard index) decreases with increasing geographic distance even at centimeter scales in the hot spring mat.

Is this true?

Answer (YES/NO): NO